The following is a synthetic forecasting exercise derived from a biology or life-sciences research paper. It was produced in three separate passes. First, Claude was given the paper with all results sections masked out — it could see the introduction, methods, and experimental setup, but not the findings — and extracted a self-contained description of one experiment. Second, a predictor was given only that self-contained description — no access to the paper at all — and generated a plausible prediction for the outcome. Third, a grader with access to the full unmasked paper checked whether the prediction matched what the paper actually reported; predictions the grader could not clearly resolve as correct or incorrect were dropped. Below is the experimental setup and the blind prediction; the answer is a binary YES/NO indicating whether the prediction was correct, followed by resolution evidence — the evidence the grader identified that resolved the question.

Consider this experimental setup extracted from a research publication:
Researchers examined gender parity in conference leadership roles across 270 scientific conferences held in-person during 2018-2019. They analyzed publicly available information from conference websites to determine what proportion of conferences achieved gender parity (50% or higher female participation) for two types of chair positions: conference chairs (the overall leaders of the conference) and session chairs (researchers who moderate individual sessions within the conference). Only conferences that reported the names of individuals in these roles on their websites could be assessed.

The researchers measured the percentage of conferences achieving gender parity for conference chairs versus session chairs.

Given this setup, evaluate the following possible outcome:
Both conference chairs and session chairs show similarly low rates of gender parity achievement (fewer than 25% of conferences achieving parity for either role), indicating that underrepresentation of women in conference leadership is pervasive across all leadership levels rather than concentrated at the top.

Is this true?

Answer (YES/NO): NO